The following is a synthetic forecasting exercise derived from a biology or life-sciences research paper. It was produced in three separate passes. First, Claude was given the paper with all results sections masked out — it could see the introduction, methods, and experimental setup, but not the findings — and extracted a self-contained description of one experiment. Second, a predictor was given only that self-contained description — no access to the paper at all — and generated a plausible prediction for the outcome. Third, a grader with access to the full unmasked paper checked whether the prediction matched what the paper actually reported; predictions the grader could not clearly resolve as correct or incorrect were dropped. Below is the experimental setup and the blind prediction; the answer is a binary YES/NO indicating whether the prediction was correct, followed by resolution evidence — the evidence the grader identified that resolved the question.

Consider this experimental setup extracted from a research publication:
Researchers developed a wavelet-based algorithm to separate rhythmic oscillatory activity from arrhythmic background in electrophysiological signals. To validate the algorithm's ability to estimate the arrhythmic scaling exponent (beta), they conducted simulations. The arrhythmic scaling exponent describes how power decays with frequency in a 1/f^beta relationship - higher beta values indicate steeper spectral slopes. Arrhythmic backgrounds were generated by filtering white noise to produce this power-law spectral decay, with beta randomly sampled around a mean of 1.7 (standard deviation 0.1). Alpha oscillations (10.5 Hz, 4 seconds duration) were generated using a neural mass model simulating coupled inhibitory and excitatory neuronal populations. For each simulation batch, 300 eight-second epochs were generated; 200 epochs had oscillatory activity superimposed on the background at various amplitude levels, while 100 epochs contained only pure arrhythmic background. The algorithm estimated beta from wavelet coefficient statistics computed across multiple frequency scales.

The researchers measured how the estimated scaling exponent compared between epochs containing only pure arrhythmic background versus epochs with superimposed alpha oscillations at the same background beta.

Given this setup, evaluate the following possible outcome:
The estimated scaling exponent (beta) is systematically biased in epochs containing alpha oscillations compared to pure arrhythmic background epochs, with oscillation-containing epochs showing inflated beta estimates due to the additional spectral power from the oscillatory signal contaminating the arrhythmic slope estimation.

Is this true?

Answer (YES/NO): YES